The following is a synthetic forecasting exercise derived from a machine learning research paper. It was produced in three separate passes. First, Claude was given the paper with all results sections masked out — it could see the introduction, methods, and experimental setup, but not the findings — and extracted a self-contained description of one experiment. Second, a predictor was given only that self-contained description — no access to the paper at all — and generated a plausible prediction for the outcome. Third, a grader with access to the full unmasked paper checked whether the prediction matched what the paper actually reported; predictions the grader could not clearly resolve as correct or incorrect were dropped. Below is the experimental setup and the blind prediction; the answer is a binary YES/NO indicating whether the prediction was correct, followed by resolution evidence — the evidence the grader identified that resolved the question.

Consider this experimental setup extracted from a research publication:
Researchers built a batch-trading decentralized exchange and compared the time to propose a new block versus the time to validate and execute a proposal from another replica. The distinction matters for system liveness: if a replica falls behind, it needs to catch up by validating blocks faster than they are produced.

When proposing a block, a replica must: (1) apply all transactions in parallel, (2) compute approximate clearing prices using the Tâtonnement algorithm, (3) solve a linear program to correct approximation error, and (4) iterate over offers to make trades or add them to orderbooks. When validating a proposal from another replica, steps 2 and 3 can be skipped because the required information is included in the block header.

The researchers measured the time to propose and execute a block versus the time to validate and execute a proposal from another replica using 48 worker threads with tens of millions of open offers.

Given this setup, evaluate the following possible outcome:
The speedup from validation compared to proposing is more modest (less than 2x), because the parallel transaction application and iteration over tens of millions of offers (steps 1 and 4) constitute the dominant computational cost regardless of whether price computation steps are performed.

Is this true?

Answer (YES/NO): NO